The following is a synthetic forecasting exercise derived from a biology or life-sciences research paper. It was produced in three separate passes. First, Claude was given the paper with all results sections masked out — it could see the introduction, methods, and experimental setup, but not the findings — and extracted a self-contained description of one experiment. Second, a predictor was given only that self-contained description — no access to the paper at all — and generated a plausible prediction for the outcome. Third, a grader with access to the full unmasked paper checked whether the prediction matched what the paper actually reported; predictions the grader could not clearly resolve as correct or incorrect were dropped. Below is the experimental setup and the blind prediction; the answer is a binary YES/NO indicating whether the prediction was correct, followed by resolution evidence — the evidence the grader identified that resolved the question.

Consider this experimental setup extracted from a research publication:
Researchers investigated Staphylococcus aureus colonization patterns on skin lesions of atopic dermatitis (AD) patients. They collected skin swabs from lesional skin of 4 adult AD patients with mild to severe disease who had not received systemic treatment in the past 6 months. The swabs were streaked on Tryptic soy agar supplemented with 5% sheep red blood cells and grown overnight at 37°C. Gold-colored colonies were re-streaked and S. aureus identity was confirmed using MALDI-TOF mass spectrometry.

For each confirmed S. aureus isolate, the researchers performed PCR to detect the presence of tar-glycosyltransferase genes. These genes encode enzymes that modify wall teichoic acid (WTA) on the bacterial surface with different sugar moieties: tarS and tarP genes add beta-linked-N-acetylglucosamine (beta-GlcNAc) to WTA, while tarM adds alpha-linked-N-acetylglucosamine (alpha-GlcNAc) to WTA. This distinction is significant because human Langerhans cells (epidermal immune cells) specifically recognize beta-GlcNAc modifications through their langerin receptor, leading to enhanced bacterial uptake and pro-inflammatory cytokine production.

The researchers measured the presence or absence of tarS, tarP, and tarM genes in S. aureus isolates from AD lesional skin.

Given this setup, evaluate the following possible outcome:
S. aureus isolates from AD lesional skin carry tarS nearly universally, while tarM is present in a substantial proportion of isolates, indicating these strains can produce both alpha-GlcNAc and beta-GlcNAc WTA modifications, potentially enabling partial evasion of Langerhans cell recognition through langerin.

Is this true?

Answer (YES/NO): NO